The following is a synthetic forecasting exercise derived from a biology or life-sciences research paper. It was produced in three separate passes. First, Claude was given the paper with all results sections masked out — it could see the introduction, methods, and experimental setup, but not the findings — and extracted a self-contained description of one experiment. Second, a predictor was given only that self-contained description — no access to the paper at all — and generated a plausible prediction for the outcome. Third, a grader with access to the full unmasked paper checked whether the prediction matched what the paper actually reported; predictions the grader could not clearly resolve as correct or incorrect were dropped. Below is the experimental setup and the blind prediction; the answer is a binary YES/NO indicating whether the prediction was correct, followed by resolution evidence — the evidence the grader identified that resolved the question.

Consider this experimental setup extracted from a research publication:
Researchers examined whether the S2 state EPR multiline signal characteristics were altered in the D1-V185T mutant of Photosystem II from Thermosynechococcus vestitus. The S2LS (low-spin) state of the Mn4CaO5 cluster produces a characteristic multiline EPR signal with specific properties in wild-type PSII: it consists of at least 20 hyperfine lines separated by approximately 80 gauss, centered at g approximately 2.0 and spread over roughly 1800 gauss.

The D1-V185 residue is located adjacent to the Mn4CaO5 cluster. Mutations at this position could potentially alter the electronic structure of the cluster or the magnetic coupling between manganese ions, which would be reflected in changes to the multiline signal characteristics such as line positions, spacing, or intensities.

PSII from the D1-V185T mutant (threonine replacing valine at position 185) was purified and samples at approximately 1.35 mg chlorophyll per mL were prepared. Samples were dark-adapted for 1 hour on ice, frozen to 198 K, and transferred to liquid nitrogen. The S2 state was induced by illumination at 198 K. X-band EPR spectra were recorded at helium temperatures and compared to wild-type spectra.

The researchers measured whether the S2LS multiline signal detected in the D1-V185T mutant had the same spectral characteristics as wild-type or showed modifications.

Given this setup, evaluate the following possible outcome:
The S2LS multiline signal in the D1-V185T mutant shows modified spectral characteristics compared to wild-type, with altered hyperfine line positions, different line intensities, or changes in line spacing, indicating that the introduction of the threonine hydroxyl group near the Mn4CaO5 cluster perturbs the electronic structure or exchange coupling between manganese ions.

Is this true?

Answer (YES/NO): YES